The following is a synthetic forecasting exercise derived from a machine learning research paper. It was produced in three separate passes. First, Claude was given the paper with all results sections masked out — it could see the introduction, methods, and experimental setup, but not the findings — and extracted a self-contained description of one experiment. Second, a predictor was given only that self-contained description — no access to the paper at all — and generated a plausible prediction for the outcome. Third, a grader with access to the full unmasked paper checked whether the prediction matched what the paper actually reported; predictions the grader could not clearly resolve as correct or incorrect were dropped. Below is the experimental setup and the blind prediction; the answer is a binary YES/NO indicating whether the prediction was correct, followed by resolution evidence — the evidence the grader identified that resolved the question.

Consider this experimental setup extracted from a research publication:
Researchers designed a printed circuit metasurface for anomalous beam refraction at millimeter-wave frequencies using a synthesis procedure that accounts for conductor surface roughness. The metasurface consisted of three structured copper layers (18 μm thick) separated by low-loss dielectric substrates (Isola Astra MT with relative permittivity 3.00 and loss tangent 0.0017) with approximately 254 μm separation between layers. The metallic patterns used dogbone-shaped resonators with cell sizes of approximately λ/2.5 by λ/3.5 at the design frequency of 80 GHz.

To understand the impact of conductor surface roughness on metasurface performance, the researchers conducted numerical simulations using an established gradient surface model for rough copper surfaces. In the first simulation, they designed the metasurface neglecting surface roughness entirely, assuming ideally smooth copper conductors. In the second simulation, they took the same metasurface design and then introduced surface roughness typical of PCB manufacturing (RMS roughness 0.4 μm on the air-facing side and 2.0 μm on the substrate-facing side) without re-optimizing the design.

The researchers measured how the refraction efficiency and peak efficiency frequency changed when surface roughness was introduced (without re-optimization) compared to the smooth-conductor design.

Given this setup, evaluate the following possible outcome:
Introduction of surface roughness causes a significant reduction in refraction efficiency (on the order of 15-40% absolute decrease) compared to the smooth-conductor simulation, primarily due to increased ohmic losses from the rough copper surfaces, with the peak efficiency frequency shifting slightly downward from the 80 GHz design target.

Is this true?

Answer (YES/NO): NO